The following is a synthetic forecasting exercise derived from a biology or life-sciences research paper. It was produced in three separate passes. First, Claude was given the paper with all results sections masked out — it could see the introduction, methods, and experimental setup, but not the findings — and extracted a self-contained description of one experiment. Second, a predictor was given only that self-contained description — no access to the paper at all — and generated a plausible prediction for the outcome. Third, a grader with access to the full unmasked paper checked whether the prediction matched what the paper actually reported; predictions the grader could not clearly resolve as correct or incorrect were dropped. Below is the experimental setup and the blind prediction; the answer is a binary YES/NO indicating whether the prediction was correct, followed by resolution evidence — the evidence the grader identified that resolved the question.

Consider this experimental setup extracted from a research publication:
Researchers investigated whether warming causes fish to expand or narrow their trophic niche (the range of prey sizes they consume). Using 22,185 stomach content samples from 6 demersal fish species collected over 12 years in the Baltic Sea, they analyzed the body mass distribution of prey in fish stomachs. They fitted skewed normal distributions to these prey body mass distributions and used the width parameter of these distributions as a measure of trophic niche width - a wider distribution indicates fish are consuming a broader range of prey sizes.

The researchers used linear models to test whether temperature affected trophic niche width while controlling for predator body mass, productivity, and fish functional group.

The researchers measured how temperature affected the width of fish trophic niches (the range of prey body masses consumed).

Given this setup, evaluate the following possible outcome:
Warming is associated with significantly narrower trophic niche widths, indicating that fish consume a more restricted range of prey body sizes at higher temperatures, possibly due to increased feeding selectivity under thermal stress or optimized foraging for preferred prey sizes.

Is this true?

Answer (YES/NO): NO